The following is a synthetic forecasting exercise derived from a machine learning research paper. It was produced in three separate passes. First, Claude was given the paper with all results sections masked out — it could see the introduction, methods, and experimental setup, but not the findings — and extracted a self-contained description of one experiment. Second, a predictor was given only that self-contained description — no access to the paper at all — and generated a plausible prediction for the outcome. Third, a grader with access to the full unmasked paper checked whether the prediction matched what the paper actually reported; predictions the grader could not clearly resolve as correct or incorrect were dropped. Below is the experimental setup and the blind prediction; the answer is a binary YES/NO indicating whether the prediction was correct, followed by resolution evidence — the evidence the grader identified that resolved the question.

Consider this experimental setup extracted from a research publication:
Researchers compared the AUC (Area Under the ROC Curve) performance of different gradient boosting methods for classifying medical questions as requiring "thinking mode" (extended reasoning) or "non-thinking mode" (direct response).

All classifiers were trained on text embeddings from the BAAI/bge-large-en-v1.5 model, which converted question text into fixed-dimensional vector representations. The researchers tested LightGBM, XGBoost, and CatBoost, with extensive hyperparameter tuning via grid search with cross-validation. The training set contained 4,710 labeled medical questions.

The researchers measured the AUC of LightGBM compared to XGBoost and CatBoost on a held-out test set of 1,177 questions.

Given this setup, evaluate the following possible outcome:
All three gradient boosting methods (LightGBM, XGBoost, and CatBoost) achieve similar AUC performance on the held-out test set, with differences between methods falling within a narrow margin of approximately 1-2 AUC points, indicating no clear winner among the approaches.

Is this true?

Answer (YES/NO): YES